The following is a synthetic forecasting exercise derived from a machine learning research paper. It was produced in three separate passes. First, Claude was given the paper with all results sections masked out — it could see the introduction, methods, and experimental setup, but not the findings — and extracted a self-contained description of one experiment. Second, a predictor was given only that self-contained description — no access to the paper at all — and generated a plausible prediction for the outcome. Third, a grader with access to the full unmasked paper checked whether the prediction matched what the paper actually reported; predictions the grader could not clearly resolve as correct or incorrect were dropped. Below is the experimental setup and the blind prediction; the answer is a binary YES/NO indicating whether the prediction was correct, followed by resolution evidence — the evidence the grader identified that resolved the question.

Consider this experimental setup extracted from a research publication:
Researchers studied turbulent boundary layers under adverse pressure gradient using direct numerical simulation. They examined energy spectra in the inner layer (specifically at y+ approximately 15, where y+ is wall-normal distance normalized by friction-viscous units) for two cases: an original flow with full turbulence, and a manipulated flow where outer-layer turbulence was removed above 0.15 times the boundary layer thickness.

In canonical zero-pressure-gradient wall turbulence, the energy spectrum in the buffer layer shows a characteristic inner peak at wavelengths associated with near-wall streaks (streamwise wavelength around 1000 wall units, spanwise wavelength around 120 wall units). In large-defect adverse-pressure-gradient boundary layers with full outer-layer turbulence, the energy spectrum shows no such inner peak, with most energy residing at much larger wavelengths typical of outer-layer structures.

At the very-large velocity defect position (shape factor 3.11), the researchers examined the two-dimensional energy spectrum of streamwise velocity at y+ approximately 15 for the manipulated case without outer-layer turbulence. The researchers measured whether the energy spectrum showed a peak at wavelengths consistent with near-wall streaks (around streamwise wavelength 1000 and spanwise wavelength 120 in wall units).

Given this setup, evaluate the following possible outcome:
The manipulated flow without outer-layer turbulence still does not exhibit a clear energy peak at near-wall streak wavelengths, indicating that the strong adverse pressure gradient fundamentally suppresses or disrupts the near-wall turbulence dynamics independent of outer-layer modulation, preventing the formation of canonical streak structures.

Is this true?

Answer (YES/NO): NO